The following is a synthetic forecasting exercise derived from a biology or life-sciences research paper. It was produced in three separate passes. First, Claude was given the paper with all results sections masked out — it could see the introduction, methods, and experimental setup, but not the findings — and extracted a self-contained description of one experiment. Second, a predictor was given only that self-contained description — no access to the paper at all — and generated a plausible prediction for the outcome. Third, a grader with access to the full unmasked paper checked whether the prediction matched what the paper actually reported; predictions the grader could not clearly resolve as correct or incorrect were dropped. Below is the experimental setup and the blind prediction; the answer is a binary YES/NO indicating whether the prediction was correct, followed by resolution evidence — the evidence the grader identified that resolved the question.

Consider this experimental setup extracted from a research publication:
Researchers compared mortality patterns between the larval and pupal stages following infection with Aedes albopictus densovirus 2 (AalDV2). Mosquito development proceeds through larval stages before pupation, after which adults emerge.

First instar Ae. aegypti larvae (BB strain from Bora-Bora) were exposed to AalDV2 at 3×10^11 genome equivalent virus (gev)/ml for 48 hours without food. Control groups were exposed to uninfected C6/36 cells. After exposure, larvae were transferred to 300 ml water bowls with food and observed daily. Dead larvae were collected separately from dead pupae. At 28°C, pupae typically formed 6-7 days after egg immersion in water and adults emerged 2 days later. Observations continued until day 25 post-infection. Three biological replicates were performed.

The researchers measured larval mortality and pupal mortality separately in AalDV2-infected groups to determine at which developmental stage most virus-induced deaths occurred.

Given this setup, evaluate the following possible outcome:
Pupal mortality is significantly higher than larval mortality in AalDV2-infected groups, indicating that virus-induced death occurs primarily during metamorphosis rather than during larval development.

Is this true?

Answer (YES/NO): NO